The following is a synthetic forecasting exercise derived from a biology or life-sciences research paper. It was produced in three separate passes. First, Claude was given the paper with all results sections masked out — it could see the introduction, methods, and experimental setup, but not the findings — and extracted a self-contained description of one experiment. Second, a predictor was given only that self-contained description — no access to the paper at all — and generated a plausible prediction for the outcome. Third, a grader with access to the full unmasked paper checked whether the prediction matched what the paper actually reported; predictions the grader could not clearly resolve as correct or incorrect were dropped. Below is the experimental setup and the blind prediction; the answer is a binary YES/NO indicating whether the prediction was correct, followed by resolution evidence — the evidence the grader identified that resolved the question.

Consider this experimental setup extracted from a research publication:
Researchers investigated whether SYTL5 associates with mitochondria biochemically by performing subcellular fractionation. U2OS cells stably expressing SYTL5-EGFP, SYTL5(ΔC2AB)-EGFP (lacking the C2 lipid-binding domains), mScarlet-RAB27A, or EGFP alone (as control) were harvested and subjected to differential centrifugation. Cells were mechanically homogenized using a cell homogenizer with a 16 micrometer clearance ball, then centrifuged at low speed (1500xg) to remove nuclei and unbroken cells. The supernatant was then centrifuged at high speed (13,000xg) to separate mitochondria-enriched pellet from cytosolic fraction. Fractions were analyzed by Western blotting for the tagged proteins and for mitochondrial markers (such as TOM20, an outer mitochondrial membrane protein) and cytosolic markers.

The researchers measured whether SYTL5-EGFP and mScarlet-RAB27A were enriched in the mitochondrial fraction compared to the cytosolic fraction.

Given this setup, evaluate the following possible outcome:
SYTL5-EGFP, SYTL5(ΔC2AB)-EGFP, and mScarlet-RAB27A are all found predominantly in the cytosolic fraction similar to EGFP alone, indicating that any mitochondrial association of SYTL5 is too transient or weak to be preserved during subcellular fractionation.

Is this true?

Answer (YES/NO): NO